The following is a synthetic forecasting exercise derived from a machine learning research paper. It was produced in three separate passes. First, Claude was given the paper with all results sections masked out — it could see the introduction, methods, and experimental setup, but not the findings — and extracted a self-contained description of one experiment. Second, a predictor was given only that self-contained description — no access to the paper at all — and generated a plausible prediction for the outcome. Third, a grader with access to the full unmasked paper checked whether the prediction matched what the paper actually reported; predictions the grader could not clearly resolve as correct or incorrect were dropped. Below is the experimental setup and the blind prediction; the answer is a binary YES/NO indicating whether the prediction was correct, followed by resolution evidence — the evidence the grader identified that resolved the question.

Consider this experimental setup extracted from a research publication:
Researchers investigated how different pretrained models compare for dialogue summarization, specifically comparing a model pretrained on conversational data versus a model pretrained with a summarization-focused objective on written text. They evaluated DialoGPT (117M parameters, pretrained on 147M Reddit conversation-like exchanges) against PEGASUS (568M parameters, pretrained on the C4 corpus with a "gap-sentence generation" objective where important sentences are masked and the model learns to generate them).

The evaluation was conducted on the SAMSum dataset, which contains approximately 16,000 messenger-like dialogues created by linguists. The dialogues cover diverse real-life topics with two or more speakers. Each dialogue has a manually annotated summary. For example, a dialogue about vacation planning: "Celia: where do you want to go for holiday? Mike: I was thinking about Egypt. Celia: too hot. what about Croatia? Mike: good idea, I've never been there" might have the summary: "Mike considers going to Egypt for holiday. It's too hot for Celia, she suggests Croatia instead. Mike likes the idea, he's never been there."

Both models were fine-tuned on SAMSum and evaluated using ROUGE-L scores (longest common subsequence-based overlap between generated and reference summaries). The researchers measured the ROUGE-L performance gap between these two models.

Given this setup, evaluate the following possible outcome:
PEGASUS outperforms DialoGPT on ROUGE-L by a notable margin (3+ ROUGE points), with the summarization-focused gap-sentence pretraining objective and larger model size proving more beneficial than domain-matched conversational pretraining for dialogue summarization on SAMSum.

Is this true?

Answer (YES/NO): YES